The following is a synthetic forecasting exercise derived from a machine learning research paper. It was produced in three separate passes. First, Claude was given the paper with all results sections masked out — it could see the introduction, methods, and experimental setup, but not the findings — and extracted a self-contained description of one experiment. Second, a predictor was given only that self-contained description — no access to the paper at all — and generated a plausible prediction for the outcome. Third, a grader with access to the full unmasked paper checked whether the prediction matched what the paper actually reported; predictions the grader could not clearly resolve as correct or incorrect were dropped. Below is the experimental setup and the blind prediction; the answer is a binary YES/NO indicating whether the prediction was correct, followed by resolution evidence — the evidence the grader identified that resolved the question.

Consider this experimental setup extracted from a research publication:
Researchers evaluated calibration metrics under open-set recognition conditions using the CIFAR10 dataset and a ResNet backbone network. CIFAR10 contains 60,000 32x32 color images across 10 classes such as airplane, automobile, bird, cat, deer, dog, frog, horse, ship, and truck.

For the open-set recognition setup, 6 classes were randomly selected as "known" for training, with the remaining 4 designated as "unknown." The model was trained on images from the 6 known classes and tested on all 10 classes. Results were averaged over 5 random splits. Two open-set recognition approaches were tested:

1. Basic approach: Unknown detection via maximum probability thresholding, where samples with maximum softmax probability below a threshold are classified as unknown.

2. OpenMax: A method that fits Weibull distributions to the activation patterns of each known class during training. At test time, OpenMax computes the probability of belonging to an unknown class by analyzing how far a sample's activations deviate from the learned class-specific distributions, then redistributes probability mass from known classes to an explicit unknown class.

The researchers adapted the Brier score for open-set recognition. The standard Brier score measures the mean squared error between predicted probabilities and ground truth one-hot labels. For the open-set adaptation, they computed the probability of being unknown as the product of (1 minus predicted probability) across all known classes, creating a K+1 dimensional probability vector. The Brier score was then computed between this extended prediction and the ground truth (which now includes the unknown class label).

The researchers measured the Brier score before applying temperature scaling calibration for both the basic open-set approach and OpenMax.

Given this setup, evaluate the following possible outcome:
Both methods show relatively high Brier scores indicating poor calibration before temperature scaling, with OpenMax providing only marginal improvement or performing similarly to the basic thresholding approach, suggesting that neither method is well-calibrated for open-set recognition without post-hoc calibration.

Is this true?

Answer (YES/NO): NO